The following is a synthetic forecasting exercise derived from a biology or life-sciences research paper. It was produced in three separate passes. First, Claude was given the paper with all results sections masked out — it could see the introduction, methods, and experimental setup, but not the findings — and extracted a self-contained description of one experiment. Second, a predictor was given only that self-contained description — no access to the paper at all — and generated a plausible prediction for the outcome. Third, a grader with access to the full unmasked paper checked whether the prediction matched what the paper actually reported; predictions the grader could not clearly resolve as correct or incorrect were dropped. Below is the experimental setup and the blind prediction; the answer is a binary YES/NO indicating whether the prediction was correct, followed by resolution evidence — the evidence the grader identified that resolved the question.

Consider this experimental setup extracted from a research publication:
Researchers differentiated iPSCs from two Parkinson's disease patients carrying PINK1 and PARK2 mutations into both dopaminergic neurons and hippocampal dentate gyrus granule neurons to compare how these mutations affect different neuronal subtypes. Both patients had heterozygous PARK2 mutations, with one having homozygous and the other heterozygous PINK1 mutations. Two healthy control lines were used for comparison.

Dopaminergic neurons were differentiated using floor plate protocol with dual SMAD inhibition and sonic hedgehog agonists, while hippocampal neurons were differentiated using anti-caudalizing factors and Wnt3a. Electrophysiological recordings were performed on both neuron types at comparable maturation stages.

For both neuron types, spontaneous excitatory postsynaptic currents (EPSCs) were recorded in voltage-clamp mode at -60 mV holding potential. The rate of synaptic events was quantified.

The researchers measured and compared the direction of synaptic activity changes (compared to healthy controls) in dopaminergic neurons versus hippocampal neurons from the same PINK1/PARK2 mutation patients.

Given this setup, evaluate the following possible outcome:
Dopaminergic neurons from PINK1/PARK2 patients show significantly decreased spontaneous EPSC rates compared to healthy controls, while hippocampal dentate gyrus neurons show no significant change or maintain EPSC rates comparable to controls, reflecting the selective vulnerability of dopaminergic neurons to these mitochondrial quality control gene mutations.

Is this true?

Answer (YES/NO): NO